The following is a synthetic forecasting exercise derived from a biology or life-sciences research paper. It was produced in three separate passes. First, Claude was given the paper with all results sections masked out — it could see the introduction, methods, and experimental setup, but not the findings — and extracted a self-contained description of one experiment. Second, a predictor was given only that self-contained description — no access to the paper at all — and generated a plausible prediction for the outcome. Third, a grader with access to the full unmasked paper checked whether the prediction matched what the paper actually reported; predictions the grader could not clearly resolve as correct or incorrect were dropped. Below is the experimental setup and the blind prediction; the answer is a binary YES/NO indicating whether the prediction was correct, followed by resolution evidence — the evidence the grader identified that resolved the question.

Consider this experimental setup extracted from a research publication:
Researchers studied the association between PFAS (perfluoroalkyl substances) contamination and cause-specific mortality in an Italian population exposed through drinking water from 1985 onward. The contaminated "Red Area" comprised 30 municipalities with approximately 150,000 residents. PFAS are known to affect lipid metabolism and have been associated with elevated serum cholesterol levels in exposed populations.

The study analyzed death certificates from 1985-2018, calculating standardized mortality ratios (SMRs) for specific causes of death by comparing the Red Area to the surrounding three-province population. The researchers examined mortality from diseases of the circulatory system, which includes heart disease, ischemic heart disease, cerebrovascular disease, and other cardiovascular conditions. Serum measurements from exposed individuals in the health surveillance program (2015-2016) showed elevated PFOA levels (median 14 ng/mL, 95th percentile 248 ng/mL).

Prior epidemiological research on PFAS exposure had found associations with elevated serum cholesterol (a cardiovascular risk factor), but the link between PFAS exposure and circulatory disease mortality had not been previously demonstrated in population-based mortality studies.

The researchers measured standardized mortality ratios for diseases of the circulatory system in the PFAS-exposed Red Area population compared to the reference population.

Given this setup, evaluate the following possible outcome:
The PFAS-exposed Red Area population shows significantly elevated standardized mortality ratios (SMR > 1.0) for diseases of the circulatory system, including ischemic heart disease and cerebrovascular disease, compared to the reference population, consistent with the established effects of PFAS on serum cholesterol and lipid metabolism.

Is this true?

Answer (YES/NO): YES